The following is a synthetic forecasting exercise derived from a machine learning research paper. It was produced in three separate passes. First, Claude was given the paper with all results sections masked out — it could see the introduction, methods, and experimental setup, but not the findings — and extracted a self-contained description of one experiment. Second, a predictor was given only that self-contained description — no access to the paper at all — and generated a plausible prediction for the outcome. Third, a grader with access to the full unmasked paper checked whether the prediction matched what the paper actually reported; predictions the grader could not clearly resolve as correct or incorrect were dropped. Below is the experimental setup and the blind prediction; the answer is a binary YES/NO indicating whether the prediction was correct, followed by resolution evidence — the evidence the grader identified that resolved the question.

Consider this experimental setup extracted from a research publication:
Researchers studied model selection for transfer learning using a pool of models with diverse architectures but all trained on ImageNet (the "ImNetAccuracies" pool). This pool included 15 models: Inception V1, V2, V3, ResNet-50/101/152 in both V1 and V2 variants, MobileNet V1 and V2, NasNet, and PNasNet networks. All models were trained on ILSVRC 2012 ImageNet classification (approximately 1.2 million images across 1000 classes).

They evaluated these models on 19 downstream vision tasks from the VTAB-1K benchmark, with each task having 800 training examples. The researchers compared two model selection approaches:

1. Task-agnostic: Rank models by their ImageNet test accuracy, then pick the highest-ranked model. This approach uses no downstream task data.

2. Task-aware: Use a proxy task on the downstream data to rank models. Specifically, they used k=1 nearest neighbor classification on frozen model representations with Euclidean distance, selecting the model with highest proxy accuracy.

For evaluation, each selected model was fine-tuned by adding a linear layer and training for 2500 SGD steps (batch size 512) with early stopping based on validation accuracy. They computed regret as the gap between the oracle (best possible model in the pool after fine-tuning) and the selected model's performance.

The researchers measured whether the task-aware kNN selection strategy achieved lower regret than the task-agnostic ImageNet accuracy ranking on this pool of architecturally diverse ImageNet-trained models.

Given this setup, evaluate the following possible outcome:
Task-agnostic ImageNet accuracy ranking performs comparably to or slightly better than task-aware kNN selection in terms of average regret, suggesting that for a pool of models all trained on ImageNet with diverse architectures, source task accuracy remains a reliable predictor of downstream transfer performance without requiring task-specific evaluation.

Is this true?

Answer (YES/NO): YES